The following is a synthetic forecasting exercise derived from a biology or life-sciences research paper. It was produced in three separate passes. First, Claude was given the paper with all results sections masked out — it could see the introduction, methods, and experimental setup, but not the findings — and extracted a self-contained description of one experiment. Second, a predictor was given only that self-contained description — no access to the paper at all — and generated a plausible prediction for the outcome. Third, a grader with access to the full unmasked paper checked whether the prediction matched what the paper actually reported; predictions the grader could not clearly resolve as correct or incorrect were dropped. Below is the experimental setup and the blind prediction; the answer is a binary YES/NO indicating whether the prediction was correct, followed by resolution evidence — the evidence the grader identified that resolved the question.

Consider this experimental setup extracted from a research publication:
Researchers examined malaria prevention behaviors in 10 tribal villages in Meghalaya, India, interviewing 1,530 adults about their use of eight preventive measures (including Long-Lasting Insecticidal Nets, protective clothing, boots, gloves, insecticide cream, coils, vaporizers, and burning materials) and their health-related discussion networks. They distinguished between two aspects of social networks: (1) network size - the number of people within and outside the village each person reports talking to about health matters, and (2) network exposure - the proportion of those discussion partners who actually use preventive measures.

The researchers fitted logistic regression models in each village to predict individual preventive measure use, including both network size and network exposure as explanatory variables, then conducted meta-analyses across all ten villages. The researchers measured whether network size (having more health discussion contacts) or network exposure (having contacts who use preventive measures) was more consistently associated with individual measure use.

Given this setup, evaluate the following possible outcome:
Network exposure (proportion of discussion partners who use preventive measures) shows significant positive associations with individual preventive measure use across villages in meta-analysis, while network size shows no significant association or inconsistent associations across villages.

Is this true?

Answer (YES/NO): YES